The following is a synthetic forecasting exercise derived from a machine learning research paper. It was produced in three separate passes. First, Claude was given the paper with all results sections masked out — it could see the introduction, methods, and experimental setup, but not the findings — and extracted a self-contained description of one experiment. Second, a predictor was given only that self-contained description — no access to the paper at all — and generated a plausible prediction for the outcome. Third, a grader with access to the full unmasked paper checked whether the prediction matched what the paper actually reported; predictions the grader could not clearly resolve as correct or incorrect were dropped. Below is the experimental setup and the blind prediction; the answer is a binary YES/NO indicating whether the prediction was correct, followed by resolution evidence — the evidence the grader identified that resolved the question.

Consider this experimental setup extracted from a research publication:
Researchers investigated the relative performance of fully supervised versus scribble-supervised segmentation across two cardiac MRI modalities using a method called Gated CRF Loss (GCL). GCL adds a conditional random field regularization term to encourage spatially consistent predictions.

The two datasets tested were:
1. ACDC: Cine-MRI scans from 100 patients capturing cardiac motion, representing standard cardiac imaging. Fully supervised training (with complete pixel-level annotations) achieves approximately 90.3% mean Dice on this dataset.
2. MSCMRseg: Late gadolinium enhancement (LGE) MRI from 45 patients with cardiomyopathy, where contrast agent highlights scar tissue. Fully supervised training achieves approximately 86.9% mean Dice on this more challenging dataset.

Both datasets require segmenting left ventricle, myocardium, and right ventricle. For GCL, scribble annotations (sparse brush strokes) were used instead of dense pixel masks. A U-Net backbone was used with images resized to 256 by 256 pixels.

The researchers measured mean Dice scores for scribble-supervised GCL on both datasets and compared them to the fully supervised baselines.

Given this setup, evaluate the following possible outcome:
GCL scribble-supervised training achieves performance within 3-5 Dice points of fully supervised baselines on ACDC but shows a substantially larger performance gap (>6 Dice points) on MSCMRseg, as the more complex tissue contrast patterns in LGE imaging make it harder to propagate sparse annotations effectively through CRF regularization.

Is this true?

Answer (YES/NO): NO